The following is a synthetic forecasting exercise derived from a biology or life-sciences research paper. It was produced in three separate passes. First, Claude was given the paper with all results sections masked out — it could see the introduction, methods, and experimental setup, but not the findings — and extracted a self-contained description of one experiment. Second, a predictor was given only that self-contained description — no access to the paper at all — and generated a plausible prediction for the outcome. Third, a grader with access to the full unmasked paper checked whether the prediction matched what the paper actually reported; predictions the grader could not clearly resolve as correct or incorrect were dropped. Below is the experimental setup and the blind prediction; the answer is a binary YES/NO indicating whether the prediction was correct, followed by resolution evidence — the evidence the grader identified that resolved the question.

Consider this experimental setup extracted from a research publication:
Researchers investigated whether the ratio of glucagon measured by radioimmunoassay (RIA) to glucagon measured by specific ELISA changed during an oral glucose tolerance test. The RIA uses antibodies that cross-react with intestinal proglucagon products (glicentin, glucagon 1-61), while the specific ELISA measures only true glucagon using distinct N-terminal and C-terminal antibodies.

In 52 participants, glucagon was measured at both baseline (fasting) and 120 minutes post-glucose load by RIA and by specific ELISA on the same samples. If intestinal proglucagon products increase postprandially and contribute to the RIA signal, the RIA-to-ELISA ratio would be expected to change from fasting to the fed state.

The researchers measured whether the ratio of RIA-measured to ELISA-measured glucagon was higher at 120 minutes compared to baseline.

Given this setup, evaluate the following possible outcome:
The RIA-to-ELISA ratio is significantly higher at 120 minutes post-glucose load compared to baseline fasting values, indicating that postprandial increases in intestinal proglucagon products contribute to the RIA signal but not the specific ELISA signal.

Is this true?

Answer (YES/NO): NO